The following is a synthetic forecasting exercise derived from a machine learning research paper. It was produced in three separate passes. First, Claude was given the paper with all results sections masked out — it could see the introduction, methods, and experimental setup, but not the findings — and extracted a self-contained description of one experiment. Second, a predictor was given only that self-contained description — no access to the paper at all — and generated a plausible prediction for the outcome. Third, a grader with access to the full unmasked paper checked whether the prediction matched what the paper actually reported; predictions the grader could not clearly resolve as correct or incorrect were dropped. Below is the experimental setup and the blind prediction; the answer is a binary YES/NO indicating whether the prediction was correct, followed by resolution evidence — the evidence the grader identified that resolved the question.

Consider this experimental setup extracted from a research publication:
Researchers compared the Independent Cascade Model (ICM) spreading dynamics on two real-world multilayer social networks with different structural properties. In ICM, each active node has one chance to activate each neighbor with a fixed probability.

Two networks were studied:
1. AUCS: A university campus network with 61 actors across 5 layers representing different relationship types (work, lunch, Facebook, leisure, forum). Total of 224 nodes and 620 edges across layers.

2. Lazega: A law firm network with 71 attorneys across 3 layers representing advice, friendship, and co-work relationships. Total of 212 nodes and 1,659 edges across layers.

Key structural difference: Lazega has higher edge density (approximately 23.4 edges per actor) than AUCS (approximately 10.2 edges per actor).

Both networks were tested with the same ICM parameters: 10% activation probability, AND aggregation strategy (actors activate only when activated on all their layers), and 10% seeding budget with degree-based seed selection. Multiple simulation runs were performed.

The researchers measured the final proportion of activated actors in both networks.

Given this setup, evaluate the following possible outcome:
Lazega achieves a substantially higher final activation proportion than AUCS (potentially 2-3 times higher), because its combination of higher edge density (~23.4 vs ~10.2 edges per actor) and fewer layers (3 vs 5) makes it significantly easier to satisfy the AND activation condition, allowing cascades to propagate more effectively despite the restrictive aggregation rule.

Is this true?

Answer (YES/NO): NO